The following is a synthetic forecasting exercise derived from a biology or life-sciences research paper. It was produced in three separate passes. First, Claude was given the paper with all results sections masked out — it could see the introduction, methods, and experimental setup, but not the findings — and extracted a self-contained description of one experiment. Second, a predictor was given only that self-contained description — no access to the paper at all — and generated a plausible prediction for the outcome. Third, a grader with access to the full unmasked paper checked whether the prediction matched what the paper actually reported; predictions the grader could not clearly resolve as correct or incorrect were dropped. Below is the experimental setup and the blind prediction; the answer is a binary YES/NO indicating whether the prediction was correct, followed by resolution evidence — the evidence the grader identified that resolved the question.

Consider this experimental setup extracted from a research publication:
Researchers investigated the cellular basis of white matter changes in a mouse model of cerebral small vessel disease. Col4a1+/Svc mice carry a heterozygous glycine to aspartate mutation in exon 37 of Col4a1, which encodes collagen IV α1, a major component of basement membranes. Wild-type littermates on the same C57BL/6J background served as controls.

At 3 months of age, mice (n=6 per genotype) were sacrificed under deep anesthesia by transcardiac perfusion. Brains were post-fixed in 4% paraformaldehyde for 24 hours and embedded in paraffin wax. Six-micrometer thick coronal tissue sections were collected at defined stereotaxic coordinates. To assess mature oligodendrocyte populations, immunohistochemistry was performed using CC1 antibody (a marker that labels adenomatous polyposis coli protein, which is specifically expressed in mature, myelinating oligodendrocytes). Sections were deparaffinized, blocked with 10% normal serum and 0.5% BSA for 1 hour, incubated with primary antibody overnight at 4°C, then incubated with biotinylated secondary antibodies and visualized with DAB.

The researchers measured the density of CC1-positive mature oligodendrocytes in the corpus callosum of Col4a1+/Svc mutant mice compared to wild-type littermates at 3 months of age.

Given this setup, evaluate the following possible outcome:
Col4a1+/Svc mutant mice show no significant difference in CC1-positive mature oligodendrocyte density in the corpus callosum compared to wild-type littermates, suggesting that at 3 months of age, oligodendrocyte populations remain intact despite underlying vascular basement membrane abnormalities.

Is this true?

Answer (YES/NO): NO